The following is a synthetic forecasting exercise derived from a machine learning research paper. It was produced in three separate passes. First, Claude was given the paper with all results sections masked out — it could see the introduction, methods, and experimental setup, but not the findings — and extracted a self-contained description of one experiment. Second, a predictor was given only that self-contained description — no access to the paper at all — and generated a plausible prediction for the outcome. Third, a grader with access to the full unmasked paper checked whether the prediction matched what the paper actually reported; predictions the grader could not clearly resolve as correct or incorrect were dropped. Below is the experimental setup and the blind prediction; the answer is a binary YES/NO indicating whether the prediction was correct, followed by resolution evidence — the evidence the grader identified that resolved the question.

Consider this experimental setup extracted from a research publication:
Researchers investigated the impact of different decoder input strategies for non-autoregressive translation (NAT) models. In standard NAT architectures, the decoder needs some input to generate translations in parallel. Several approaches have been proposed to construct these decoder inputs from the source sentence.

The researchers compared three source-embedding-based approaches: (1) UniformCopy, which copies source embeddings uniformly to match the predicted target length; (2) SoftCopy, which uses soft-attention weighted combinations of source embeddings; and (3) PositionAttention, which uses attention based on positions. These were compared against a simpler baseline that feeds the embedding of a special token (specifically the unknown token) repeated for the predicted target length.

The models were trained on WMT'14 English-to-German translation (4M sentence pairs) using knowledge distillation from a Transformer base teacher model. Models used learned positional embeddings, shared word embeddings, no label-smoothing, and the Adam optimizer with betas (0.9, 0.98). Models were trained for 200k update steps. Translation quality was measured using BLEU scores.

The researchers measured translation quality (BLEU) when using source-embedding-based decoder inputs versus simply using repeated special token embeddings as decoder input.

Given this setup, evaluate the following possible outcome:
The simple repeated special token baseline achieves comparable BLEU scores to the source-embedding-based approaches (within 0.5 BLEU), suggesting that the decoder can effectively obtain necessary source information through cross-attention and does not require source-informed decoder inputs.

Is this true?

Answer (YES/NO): NO